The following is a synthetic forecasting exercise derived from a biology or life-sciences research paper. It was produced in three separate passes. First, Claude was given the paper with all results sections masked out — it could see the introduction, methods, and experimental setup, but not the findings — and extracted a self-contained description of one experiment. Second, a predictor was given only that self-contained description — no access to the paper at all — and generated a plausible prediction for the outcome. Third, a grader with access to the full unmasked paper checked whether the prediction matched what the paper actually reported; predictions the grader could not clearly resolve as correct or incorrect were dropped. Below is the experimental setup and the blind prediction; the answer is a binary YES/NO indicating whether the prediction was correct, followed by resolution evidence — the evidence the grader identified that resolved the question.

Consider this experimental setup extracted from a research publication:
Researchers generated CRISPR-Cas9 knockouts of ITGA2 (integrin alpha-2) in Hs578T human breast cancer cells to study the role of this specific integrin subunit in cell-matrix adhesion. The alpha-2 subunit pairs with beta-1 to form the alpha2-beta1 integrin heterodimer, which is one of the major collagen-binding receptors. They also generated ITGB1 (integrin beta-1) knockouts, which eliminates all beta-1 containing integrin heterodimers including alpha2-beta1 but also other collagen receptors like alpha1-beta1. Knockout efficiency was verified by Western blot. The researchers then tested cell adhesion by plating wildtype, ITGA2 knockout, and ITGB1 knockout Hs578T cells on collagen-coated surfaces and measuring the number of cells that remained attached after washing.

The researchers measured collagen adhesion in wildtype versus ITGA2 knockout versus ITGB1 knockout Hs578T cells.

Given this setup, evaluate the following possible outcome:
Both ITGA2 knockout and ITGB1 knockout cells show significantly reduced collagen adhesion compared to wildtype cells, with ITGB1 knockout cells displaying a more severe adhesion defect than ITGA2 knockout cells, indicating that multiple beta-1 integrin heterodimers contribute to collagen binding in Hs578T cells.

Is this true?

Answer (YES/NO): NO